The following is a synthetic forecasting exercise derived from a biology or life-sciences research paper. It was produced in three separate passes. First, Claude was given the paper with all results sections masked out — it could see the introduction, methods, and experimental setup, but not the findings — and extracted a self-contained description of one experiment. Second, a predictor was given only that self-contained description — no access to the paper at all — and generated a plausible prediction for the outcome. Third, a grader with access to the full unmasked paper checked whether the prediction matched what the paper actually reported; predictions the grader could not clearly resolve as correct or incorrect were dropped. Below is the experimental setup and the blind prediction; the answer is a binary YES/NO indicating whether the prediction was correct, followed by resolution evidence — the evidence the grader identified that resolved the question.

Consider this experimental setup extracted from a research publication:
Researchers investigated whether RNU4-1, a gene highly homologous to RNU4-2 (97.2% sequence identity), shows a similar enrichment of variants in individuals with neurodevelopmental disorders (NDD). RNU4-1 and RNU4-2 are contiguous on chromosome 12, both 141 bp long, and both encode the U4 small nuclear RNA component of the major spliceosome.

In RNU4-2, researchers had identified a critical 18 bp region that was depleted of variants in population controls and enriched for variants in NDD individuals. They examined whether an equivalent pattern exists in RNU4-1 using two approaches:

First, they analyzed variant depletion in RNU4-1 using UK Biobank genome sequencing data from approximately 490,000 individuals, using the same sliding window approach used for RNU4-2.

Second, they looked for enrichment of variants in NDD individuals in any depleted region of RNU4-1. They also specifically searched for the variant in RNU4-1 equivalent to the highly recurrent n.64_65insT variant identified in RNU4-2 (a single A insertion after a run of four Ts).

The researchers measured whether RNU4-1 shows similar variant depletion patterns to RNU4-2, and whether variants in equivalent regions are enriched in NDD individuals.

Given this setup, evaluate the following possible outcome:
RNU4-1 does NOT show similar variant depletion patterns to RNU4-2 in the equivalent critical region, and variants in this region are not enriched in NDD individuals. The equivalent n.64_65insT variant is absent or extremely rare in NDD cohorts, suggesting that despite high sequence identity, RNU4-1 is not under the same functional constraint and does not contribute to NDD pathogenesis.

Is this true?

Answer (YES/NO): NO